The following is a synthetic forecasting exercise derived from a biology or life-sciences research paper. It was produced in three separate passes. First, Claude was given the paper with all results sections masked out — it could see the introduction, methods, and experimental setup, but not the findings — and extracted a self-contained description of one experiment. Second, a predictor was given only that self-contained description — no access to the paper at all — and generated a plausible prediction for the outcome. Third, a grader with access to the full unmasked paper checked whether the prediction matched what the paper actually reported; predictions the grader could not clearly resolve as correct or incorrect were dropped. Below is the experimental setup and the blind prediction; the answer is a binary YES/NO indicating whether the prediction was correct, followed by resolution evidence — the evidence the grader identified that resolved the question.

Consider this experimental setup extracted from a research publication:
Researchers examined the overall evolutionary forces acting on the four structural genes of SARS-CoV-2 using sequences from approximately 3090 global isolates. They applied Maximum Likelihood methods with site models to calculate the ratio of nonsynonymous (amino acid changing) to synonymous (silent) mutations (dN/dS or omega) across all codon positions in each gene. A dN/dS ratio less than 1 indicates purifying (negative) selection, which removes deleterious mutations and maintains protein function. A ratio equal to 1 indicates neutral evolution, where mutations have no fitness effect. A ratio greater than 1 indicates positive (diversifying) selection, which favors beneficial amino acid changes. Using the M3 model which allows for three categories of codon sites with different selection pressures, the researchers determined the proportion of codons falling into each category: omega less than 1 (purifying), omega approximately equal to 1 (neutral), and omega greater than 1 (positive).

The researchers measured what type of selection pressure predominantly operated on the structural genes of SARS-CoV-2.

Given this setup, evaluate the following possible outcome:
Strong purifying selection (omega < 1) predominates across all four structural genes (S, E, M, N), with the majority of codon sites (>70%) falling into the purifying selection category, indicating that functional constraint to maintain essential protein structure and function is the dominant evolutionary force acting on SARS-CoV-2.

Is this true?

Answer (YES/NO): YES